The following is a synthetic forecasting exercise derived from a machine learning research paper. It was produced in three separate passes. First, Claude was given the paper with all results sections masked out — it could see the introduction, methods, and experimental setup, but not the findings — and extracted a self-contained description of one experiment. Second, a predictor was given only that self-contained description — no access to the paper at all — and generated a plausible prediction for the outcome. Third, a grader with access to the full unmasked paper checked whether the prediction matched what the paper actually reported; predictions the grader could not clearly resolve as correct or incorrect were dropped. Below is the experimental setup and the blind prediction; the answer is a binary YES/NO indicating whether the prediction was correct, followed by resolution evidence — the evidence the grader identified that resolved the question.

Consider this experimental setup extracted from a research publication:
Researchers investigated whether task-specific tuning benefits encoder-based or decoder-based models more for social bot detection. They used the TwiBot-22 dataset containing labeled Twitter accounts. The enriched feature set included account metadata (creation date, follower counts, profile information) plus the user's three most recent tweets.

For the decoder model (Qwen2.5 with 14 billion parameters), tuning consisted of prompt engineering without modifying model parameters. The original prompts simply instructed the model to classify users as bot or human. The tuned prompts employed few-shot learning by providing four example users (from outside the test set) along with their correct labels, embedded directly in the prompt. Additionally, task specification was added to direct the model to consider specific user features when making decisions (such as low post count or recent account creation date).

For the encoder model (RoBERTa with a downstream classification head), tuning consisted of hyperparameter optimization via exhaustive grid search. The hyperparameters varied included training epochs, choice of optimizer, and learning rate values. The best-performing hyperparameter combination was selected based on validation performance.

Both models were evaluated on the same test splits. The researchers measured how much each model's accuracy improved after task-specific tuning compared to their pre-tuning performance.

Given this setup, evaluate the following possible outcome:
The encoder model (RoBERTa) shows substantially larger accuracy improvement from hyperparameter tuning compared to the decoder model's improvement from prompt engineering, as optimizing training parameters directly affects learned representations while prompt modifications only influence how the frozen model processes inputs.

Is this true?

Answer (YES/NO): NO